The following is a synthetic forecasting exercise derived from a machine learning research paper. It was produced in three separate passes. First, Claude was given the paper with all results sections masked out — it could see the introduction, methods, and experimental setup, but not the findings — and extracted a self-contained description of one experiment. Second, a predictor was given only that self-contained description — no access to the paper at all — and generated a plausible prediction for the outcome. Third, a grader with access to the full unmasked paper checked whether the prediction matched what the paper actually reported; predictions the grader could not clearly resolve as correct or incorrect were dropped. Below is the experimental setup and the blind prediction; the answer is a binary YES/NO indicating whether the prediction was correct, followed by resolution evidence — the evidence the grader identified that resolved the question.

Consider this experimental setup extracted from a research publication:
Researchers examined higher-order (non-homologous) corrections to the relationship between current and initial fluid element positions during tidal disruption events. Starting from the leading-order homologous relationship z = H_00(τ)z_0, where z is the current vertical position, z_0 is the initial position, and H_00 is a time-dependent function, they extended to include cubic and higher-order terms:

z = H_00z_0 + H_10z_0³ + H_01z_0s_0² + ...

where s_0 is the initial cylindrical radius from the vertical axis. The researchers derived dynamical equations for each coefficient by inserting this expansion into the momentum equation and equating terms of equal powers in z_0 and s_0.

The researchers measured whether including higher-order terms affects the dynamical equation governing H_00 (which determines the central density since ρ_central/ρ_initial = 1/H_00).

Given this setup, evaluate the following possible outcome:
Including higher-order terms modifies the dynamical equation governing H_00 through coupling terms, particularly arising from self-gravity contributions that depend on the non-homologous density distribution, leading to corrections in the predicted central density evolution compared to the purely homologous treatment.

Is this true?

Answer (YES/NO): YES